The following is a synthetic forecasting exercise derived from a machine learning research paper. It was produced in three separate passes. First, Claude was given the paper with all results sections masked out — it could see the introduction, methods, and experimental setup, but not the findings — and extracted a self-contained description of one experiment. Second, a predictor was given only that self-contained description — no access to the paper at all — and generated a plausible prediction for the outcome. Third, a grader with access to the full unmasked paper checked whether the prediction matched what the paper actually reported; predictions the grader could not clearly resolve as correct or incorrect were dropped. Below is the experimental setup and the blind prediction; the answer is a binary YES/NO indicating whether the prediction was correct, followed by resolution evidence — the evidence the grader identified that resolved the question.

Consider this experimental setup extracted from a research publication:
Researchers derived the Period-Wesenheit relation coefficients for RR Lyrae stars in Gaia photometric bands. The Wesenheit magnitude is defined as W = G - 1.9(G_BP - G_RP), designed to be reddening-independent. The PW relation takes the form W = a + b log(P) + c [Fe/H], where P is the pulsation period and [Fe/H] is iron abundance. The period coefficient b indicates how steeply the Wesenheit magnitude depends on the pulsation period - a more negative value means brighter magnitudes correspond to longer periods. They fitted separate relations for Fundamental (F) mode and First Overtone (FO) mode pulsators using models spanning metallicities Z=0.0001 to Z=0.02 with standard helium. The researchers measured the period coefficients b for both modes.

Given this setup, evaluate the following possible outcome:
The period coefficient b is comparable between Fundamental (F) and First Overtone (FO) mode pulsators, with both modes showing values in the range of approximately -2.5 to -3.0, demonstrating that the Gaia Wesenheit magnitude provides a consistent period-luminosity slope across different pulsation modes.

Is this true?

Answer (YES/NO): NO